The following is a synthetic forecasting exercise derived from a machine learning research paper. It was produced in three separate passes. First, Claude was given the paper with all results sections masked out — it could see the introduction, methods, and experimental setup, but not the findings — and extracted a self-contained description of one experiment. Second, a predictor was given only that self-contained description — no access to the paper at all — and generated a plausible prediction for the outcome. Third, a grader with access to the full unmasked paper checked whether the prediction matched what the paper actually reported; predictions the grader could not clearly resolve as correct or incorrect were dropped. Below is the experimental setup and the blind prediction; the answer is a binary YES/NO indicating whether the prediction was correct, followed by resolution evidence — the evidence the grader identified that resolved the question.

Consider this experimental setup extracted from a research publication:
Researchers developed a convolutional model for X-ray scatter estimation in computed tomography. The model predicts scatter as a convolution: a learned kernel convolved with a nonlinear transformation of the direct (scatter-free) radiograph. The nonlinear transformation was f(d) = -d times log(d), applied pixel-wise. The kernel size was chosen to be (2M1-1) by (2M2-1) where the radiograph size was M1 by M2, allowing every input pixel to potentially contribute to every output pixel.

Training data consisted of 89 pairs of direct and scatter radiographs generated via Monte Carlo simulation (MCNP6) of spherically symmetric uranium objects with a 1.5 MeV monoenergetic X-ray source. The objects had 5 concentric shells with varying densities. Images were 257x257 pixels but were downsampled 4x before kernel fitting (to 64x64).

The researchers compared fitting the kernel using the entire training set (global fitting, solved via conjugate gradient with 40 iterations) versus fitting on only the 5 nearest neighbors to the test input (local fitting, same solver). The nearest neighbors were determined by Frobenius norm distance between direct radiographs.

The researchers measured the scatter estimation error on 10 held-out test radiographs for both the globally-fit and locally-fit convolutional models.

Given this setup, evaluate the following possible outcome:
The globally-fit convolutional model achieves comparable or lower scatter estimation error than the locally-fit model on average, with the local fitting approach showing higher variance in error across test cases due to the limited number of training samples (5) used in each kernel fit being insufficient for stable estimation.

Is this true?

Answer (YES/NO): NO